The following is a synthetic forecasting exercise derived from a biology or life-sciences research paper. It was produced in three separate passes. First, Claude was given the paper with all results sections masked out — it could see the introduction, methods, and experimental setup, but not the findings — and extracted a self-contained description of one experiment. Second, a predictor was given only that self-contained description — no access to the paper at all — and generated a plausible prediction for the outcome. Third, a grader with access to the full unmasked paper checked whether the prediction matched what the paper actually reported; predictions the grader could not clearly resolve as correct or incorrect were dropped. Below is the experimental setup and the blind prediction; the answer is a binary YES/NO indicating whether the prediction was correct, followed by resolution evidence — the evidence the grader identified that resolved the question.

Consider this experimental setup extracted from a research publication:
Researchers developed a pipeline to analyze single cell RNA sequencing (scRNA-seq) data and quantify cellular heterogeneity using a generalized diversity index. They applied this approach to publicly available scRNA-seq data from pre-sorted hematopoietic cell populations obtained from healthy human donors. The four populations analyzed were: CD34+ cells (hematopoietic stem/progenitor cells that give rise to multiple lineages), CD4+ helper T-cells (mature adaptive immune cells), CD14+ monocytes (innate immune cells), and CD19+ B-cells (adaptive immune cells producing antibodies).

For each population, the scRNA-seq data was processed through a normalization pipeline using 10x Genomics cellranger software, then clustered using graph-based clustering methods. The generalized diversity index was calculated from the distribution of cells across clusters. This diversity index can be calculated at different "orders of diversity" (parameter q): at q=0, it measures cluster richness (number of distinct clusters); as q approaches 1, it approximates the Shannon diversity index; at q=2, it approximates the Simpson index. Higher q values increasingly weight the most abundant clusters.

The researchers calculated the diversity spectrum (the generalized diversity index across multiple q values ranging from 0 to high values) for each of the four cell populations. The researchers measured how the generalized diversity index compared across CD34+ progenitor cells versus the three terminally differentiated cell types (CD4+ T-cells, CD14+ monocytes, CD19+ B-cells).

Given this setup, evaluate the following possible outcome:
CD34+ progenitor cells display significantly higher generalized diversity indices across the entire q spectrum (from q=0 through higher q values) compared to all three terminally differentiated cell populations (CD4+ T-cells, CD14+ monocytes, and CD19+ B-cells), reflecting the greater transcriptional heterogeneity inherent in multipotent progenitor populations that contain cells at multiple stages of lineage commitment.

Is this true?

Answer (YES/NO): YES